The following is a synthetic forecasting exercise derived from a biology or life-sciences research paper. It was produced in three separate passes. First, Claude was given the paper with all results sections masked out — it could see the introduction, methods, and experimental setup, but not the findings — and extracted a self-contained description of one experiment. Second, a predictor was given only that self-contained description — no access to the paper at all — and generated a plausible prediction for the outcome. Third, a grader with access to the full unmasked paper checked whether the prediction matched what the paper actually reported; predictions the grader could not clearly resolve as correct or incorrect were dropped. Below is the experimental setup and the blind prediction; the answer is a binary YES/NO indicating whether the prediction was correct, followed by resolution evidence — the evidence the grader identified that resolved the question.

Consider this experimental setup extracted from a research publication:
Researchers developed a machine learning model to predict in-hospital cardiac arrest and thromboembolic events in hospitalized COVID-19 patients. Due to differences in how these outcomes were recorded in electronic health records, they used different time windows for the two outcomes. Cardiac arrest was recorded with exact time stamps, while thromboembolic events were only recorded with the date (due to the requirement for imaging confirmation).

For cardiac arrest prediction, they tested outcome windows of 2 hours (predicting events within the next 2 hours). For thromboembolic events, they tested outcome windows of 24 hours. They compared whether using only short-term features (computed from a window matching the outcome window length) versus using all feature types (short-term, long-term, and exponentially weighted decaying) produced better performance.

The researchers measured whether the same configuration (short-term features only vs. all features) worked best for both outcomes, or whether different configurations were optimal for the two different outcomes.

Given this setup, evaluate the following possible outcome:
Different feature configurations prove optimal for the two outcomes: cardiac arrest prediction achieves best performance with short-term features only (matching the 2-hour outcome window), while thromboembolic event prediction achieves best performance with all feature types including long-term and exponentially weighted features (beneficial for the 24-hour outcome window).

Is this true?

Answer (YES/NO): YES